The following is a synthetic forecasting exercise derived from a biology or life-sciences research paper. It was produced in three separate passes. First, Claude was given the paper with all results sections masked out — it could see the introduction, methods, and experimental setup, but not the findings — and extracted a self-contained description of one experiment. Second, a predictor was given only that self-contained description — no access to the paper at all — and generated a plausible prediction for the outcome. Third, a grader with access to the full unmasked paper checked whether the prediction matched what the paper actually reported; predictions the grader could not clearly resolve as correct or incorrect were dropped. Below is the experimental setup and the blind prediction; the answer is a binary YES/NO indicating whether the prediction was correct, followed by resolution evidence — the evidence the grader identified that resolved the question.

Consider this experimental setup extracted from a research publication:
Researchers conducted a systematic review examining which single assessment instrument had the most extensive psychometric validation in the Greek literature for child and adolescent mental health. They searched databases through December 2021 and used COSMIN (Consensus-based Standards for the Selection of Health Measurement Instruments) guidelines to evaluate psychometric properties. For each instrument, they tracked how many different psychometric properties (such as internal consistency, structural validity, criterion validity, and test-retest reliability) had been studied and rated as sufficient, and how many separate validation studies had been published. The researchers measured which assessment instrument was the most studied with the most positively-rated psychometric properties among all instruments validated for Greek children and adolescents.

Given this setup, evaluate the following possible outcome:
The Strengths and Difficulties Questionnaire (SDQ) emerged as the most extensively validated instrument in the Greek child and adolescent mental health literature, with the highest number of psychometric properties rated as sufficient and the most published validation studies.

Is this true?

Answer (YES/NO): YES